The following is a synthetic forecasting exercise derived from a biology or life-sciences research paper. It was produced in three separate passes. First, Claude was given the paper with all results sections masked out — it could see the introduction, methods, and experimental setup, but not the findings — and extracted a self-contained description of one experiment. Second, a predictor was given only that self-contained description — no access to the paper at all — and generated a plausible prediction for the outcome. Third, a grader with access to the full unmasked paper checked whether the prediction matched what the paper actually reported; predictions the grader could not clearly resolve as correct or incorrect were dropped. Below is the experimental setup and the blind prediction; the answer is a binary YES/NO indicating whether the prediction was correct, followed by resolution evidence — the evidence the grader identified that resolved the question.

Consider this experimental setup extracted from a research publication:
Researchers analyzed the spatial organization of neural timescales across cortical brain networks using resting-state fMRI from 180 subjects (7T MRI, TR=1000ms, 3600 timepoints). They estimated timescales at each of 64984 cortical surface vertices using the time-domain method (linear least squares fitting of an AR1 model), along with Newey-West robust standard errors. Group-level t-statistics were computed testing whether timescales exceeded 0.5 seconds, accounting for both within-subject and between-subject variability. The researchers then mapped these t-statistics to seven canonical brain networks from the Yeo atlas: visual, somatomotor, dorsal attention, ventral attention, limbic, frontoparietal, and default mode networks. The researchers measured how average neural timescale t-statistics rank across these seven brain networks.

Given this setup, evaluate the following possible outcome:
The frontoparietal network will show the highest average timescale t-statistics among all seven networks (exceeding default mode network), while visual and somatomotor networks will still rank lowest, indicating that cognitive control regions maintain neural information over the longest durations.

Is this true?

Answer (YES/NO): NO